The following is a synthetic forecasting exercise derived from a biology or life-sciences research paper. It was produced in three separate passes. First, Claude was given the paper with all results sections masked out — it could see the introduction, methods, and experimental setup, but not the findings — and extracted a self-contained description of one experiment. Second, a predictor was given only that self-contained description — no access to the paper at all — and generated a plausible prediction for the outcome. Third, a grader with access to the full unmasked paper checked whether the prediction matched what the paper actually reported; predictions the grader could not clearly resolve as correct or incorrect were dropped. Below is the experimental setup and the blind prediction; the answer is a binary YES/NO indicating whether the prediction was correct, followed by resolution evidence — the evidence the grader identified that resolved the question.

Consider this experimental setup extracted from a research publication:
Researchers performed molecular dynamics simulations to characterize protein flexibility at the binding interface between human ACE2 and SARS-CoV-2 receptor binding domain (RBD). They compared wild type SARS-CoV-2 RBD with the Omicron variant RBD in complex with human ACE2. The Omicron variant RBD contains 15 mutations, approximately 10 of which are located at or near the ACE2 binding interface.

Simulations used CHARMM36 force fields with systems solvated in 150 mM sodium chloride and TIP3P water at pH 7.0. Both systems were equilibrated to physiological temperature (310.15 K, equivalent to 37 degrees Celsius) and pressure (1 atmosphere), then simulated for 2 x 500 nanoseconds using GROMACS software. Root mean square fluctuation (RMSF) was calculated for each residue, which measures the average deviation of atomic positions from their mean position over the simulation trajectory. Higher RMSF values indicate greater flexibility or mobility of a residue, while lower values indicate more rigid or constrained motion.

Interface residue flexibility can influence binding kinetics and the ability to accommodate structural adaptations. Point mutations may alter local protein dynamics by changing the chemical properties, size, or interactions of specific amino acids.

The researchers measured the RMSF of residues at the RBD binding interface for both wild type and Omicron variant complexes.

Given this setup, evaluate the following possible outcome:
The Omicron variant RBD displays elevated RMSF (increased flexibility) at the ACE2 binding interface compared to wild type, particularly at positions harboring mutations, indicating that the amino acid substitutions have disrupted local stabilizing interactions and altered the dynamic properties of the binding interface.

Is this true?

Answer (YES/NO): NO